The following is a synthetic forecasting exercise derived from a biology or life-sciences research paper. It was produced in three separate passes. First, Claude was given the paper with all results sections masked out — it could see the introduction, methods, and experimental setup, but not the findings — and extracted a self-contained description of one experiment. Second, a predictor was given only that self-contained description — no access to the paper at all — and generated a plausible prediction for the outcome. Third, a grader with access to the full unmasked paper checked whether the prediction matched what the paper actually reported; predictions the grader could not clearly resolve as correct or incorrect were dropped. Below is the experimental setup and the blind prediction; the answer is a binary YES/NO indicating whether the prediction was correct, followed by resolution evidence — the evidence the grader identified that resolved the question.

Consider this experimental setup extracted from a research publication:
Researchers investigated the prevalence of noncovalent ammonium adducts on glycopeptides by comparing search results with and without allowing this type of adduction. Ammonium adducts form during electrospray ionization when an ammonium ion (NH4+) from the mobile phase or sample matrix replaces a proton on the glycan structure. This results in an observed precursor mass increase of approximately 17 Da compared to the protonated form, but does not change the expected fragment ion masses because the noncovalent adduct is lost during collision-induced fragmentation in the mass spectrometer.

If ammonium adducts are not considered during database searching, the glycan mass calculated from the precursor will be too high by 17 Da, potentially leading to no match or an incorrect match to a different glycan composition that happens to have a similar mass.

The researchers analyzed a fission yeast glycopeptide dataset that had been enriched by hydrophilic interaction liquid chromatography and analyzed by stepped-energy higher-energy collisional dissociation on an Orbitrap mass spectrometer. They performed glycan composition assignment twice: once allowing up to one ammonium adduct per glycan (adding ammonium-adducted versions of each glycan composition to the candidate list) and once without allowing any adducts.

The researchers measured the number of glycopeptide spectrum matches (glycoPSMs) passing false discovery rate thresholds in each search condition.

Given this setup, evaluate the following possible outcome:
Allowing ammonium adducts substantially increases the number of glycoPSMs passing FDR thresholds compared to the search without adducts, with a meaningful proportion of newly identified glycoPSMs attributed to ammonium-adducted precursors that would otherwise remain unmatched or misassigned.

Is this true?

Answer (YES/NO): YES